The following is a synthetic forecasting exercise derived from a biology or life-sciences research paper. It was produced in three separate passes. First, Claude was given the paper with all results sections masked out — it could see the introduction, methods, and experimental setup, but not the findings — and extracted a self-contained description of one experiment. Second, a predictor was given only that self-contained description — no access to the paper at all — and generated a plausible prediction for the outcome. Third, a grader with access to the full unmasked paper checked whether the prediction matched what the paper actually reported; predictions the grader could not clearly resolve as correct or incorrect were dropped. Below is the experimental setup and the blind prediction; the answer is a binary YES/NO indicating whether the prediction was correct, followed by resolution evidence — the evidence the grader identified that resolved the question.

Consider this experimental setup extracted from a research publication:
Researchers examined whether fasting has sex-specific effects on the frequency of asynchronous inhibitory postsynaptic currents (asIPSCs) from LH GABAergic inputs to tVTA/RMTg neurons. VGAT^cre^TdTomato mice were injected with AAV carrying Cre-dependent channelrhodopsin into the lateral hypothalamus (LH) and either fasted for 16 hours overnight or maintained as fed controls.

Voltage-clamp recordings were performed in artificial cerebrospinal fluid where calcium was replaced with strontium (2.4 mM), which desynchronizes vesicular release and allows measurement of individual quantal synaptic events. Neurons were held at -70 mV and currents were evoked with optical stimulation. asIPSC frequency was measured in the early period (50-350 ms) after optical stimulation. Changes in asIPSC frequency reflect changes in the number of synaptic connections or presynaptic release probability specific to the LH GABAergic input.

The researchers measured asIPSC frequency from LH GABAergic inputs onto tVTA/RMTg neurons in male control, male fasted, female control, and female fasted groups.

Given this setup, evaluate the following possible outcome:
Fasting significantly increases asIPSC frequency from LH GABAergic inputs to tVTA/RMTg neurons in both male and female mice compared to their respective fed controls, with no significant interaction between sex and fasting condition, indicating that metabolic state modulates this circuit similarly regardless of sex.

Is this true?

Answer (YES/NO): NO